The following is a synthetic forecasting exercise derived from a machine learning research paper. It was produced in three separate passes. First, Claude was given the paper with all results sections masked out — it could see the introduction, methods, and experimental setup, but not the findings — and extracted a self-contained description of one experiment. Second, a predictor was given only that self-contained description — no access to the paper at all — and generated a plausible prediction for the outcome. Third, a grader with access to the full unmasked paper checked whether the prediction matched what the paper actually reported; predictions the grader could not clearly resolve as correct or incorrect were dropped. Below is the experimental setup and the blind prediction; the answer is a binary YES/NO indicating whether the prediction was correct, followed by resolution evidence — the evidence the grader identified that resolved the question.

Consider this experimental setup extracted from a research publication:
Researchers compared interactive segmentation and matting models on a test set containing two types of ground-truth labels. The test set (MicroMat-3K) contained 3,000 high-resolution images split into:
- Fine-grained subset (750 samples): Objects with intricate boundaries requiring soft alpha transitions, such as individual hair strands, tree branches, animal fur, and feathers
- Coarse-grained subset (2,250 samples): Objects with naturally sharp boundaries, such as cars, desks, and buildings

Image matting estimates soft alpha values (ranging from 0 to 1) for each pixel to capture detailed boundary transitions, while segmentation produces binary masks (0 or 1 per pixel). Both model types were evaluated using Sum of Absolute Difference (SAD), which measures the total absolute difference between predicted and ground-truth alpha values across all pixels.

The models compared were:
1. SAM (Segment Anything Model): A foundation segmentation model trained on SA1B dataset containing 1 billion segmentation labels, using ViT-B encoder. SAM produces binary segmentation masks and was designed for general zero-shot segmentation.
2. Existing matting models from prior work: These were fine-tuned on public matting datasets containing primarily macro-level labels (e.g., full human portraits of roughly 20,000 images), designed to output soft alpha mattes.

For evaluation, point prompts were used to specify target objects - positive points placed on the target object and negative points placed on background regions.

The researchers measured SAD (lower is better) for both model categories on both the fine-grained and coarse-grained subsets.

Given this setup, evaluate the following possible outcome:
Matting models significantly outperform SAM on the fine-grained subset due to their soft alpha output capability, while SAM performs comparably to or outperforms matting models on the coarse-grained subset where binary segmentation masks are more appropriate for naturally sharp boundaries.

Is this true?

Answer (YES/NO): NO